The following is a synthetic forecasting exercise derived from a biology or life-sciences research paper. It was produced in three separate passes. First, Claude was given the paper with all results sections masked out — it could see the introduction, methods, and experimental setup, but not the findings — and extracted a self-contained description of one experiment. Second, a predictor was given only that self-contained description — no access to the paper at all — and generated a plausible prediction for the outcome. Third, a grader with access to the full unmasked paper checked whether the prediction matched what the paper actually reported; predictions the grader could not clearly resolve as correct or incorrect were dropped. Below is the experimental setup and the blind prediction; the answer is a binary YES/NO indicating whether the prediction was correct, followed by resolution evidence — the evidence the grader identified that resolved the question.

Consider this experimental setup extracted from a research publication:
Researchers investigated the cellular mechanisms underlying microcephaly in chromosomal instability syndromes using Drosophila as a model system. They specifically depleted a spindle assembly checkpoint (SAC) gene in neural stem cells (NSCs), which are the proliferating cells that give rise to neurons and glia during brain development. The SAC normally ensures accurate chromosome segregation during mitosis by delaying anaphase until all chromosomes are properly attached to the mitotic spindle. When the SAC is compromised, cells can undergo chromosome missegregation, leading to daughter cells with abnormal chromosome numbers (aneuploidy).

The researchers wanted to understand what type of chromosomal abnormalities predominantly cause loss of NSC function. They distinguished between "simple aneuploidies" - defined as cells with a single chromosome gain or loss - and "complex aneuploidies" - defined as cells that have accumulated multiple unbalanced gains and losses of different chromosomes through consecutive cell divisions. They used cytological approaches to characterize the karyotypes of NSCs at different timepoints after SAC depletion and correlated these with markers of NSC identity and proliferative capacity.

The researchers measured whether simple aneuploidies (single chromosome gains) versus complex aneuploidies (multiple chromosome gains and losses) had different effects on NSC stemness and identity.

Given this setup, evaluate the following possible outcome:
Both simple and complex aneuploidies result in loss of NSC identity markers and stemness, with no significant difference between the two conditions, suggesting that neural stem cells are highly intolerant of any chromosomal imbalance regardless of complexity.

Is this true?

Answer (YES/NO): NO